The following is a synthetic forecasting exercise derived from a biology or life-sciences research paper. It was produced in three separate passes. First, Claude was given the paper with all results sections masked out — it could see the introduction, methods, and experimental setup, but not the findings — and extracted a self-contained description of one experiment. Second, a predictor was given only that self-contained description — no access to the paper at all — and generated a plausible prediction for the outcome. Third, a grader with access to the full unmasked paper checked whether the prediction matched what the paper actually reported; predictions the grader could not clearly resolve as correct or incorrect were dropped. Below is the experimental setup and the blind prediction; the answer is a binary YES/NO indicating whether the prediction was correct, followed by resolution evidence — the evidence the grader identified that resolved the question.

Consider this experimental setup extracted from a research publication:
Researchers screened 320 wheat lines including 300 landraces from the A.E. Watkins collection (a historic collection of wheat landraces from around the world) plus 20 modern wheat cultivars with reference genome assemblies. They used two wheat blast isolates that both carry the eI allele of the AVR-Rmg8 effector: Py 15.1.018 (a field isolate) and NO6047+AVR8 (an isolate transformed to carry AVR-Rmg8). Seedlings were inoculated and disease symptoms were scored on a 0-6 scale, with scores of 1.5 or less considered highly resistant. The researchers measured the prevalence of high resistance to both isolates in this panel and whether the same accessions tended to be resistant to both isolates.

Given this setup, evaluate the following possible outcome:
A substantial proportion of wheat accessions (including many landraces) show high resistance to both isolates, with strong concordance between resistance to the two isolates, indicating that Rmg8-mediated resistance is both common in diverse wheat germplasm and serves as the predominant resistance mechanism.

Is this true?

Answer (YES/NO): NO